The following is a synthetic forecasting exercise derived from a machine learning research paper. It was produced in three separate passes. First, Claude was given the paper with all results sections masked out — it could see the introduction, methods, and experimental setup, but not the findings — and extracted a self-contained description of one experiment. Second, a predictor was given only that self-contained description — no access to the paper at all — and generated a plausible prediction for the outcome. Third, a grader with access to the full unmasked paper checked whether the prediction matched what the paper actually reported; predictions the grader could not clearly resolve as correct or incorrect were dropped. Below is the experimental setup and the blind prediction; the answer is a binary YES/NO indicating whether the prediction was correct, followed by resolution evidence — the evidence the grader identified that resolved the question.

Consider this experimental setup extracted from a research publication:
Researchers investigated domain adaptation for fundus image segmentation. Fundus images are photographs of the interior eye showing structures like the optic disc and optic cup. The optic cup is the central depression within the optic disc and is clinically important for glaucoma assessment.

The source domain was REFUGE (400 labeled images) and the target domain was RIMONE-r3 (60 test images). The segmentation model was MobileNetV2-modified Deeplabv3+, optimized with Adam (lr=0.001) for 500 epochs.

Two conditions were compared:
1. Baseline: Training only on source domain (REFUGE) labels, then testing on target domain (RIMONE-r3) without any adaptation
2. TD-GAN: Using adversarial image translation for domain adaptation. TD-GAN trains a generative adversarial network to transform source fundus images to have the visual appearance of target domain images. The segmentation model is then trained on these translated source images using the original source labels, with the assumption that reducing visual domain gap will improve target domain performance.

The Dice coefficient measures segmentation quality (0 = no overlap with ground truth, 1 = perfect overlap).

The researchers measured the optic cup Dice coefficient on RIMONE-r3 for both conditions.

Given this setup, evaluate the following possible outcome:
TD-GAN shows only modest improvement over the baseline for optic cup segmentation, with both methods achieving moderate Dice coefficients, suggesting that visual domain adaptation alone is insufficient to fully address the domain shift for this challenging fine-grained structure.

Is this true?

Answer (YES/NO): NO